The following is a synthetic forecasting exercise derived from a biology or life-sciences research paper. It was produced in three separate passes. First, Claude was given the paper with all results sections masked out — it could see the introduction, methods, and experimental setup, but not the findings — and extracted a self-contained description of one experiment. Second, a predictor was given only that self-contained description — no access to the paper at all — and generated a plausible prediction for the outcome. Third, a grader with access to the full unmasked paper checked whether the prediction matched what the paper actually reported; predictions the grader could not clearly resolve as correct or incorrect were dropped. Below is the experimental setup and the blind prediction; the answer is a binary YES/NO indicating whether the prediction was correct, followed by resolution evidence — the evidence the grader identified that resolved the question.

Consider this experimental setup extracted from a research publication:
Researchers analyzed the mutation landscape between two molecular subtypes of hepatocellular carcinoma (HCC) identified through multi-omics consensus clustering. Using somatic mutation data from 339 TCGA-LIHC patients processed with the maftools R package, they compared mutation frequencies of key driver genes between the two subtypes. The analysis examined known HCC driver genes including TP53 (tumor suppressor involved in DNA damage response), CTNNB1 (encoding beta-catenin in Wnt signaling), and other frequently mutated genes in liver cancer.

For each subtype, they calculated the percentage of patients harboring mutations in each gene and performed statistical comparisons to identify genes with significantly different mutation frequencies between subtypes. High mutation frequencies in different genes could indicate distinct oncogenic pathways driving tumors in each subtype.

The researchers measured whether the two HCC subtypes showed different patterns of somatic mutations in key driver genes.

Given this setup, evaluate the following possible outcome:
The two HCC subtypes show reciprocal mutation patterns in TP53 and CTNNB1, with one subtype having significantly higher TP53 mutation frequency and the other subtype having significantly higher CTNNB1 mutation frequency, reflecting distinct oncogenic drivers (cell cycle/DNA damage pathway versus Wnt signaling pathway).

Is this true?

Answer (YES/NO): NO